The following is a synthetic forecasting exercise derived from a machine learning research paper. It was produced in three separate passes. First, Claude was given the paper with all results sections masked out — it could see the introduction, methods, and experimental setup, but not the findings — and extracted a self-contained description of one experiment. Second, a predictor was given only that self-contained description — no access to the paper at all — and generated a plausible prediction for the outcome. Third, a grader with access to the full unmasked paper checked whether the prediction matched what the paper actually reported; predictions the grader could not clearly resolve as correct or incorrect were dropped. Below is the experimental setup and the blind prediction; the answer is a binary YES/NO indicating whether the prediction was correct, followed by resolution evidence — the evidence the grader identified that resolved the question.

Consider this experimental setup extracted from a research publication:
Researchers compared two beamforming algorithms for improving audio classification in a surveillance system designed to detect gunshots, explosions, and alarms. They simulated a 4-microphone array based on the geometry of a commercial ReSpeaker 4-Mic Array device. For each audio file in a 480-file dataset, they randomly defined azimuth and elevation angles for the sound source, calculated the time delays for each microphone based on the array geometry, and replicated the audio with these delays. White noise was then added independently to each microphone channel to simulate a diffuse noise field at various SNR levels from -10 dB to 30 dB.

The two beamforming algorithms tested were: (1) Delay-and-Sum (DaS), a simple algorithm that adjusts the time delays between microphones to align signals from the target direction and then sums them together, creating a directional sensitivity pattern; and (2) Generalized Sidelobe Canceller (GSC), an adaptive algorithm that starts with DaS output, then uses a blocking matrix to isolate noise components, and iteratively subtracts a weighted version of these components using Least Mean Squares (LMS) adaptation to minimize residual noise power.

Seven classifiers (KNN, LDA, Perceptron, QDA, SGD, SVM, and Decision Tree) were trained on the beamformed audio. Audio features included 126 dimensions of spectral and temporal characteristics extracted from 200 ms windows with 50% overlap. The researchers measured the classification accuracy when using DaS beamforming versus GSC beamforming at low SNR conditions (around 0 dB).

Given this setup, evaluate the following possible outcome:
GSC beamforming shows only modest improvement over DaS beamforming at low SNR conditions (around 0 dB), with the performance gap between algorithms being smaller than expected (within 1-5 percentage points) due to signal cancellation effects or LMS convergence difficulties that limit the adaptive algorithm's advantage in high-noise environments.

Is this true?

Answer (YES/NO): NO